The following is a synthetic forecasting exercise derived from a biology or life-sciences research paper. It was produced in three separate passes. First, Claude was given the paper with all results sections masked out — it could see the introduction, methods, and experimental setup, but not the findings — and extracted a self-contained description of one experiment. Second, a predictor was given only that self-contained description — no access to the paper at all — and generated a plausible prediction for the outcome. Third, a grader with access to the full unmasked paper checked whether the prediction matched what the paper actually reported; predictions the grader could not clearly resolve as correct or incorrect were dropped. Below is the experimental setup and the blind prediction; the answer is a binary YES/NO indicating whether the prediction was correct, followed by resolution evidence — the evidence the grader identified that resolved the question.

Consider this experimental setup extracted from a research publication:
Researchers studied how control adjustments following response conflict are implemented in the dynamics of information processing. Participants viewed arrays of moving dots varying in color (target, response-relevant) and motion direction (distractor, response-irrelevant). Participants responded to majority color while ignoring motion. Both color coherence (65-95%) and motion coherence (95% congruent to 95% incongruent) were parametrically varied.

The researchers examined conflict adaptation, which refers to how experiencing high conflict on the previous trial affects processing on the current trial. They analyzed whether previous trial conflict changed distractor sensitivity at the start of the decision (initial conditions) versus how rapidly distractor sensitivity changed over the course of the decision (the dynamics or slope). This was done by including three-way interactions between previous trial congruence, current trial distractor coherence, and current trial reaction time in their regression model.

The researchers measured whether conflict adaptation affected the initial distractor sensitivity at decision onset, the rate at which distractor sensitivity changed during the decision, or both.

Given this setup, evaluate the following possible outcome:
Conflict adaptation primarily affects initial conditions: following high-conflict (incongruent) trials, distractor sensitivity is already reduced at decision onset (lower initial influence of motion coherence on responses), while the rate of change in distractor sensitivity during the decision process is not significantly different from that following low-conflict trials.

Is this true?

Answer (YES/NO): NO